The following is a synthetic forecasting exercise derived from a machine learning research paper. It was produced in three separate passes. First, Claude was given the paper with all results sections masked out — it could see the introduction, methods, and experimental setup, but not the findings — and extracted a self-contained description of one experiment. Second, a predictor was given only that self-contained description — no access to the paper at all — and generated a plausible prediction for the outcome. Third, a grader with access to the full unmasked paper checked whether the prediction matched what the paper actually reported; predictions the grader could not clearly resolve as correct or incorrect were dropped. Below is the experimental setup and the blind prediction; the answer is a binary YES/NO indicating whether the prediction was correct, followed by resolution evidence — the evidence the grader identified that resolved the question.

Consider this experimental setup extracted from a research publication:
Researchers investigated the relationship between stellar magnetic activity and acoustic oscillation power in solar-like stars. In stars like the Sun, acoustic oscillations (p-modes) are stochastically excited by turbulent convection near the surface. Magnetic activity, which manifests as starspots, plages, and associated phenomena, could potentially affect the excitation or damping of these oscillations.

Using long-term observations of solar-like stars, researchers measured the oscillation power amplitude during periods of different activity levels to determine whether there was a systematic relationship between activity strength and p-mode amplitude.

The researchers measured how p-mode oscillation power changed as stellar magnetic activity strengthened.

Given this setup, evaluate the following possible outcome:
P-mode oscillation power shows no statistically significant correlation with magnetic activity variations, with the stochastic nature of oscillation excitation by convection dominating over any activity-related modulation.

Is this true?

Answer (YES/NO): NO